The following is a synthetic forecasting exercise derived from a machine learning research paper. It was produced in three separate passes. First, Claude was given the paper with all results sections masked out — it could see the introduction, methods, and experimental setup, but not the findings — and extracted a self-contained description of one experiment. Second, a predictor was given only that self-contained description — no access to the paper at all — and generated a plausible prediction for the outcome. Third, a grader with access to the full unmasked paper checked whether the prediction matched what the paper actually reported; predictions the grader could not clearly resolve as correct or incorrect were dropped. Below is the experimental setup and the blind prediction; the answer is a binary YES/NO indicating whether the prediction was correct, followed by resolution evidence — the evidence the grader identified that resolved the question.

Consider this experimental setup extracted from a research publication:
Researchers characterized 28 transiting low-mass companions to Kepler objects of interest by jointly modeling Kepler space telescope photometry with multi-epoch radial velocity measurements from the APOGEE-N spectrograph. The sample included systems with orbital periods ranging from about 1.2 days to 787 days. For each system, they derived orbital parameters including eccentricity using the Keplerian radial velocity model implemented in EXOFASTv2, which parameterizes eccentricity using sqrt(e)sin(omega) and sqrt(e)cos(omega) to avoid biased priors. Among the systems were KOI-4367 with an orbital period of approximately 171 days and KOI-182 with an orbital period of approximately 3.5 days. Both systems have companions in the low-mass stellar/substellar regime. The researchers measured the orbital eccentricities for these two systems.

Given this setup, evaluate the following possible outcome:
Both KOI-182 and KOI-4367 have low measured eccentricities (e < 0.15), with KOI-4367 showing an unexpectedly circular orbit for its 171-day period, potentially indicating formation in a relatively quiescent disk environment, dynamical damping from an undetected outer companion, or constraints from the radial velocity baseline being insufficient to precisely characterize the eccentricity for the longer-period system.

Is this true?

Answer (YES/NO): NO